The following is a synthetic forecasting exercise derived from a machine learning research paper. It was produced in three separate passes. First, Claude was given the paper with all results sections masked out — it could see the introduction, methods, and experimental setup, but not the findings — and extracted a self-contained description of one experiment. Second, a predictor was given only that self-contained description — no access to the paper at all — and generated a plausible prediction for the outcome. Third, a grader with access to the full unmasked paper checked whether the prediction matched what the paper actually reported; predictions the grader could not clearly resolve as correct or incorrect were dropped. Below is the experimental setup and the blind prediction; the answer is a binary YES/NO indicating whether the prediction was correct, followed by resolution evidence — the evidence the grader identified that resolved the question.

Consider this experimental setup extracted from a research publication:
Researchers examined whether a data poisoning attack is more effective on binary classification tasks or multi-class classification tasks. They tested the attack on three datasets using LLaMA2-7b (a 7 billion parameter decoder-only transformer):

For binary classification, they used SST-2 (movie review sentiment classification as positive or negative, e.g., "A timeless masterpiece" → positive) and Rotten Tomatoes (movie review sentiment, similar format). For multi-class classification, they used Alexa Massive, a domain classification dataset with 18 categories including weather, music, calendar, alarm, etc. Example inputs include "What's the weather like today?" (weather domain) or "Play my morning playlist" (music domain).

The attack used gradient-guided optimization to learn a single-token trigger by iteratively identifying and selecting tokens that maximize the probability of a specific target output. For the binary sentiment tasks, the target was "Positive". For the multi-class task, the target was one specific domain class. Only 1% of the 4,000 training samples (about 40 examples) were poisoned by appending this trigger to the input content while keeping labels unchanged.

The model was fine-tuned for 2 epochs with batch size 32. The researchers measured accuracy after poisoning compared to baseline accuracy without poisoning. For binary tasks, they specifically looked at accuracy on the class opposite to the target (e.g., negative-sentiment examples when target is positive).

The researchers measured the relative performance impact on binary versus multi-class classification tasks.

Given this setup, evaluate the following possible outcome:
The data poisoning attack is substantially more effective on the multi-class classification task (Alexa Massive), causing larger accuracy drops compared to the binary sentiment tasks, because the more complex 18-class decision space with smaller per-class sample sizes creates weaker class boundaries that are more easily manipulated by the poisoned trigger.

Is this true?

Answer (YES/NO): NO